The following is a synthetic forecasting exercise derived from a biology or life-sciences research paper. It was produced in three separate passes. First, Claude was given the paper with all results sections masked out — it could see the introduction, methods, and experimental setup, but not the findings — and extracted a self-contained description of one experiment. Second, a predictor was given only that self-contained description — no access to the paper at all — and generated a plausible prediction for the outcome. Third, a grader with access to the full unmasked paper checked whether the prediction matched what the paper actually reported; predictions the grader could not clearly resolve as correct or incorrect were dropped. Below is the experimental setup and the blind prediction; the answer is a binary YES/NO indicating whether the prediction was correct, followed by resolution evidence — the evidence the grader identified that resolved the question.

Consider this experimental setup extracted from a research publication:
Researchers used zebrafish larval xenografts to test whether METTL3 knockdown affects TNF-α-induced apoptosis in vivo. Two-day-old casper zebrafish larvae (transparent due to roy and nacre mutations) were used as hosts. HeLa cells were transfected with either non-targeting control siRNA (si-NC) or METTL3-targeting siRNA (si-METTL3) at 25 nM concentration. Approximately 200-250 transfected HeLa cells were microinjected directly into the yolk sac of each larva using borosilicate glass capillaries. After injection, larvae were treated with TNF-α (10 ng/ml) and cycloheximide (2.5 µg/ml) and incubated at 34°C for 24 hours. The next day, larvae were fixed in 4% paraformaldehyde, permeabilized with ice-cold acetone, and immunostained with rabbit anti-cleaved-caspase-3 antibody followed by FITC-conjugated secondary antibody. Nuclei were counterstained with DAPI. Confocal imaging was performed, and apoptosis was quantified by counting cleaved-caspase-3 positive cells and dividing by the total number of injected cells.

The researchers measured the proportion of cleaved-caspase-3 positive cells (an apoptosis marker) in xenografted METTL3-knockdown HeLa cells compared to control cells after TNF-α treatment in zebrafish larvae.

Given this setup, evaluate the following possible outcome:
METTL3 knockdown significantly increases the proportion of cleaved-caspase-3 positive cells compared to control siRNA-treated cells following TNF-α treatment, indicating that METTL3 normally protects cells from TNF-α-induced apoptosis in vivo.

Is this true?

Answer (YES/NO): YES